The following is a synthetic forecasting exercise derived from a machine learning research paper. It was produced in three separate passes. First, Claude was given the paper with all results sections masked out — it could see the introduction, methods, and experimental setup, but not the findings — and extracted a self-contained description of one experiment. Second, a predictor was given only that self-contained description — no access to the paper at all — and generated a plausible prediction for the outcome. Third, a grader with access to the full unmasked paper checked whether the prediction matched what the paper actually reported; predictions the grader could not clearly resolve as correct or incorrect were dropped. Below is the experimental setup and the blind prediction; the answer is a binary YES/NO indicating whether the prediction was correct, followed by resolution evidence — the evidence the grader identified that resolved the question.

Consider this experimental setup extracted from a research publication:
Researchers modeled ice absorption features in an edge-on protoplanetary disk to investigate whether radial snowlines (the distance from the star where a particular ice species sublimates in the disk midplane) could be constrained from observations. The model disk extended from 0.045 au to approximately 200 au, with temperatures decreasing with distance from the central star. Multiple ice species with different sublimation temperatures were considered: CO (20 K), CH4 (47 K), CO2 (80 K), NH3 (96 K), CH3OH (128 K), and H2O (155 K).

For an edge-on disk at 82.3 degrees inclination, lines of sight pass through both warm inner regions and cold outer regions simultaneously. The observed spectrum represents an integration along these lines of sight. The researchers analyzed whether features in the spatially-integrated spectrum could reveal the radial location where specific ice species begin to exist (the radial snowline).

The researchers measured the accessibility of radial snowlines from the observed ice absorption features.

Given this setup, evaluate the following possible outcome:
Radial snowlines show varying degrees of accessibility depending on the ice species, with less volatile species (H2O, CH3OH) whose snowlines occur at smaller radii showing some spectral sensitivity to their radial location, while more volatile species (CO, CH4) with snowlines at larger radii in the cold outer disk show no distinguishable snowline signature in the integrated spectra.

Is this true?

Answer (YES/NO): NO